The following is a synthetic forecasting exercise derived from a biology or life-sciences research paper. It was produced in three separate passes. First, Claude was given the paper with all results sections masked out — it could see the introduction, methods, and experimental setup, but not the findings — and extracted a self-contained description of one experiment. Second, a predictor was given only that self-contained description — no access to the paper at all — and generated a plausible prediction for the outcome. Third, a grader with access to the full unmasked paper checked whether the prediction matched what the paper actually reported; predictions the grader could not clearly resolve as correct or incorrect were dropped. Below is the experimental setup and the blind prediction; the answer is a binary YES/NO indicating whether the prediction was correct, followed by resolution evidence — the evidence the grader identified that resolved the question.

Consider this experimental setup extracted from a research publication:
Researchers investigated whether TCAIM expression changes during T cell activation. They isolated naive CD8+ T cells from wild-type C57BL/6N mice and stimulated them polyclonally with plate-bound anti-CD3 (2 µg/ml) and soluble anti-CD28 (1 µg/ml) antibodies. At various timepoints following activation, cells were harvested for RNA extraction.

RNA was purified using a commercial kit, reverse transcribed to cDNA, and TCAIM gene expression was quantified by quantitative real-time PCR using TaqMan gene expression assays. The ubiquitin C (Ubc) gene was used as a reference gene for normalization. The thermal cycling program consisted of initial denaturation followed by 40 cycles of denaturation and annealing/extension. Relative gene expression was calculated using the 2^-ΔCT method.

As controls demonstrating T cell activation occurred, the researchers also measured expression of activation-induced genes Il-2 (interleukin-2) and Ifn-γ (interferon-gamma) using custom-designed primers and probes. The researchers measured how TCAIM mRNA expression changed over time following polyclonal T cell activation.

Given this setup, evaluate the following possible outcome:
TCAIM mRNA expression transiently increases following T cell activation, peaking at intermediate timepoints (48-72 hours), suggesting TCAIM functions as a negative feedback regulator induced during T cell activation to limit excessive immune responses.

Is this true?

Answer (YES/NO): NO